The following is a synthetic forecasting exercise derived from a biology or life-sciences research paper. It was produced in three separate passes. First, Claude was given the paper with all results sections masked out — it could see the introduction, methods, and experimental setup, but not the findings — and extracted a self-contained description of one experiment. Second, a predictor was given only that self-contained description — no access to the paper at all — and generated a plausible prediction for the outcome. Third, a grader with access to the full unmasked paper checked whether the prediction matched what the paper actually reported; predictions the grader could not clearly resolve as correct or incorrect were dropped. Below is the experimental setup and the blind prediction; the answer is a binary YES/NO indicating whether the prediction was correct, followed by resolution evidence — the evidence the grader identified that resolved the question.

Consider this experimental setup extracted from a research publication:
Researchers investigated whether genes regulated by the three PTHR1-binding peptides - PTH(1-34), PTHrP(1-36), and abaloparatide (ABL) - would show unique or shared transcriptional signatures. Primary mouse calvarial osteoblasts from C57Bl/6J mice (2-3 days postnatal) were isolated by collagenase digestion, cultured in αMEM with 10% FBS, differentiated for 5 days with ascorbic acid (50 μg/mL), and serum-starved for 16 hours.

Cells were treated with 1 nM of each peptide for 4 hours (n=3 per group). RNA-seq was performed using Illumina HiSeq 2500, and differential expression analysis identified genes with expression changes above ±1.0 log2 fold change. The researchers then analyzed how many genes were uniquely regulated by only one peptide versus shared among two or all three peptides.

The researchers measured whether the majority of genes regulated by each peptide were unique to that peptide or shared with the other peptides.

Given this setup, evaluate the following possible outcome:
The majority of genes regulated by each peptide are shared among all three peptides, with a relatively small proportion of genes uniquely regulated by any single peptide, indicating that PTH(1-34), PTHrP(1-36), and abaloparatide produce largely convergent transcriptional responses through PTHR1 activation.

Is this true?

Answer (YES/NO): NO